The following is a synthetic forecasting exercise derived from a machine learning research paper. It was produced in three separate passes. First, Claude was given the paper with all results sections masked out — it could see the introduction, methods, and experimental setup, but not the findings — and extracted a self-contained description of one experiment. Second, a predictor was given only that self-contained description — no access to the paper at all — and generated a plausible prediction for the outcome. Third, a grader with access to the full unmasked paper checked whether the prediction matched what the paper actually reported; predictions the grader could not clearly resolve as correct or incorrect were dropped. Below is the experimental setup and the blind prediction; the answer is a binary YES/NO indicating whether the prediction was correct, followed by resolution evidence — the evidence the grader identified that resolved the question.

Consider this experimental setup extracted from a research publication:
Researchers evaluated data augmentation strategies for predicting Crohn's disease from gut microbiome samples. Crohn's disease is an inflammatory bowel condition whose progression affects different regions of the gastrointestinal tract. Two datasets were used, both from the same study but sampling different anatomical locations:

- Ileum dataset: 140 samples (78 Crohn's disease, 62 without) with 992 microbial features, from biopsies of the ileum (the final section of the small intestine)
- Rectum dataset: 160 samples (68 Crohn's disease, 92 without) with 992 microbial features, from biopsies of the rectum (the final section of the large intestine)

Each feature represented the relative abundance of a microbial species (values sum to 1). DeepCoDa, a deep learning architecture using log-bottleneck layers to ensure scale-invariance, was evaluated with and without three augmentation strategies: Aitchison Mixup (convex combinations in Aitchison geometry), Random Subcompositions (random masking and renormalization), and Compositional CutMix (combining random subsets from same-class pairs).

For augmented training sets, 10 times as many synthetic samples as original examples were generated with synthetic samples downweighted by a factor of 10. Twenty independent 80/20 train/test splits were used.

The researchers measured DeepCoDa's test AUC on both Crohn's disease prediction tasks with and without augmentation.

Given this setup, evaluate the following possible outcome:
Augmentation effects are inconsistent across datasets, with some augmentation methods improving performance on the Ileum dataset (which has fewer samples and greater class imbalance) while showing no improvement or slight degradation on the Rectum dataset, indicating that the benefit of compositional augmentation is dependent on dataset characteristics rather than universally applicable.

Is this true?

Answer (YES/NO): NO